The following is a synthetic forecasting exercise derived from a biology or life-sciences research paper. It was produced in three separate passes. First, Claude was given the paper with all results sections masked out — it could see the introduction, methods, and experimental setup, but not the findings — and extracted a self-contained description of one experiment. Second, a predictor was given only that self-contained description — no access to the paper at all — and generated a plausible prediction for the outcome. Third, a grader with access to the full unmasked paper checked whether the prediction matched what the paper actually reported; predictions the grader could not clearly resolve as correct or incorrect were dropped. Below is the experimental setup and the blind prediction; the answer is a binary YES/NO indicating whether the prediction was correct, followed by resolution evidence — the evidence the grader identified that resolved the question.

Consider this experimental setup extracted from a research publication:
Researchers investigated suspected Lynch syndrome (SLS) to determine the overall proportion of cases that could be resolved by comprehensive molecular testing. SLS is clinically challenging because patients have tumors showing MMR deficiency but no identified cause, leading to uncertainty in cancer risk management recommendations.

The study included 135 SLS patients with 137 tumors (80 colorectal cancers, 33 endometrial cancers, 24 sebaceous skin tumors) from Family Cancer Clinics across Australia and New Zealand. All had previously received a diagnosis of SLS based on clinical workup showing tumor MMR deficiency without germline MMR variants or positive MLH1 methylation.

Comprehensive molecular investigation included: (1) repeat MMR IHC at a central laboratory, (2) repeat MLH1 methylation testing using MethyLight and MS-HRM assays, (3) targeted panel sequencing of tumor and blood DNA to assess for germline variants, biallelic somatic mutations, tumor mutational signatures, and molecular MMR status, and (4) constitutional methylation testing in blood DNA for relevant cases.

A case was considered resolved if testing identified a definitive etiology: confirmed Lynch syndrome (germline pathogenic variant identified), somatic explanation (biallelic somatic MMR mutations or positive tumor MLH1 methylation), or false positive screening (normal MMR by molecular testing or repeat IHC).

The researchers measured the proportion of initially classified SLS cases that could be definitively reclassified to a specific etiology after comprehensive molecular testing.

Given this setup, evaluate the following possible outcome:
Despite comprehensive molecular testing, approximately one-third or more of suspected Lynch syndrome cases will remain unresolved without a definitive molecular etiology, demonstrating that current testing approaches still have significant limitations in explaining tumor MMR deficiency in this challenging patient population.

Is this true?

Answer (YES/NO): NO